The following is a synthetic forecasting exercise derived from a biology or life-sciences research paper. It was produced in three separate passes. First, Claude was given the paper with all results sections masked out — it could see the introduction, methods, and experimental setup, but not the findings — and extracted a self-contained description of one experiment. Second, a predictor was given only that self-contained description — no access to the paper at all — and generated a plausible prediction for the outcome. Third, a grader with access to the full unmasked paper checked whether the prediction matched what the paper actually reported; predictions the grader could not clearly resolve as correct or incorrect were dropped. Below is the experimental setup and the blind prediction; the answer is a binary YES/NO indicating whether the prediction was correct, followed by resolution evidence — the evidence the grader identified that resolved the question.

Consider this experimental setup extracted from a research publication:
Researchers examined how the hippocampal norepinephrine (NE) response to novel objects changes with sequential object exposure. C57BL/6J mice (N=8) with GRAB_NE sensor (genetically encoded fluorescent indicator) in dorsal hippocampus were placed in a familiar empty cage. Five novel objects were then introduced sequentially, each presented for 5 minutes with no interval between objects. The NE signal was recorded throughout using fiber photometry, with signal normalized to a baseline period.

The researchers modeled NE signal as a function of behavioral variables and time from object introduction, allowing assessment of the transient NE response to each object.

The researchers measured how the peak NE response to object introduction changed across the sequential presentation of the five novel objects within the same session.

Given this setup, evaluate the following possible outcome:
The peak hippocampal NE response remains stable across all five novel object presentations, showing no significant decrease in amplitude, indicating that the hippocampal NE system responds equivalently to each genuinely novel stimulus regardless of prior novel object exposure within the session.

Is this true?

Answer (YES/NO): YES